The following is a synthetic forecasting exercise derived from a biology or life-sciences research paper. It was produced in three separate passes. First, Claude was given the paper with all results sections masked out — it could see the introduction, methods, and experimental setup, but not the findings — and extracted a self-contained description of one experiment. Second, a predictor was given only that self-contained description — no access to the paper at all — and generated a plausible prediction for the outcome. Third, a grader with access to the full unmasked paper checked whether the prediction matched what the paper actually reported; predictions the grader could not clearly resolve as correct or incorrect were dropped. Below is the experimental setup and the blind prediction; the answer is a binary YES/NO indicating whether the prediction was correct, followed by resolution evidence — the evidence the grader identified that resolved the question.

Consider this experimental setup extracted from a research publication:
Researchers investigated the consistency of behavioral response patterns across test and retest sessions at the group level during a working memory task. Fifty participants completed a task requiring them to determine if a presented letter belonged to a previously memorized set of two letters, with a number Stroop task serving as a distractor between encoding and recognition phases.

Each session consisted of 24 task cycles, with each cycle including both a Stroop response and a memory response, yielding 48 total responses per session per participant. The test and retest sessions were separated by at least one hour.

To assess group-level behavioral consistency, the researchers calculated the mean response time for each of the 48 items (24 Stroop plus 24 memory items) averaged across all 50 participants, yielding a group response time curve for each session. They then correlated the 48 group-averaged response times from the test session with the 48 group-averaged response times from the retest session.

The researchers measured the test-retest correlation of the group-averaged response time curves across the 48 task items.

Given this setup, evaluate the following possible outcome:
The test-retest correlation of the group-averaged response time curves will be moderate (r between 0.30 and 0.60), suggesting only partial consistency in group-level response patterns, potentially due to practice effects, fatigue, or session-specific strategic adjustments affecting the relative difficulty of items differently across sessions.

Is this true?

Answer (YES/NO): NO